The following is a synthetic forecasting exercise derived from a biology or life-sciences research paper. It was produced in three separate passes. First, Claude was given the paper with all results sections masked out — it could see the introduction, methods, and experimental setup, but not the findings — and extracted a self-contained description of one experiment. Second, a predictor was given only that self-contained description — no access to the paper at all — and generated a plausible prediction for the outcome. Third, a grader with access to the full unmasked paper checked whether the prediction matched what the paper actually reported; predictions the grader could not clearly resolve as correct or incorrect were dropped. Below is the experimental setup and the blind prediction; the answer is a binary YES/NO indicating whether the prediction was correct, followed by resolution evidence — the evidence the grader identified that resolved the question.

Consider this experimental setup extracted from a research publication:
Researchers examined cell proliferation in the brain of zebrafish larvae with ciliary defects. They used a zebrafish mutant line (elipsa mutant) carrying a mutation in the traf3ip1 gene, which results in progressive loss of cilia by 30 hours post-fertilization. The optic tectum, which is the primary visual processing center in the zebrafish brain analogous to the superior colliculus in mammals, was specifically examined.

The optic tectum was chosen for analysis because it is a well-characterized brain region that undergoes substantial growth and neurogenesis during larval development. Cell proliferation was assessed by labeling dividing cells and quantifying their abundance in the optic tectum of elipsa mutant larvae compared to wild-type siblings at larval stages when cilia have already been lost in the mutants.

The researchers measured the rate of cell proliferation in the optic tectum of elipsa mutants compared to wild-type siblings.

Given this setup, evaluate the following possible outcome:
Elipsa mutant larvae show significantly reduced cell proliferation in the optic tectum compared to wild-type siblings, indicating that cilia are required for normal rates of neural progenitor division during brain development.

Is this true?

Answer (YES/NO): NO